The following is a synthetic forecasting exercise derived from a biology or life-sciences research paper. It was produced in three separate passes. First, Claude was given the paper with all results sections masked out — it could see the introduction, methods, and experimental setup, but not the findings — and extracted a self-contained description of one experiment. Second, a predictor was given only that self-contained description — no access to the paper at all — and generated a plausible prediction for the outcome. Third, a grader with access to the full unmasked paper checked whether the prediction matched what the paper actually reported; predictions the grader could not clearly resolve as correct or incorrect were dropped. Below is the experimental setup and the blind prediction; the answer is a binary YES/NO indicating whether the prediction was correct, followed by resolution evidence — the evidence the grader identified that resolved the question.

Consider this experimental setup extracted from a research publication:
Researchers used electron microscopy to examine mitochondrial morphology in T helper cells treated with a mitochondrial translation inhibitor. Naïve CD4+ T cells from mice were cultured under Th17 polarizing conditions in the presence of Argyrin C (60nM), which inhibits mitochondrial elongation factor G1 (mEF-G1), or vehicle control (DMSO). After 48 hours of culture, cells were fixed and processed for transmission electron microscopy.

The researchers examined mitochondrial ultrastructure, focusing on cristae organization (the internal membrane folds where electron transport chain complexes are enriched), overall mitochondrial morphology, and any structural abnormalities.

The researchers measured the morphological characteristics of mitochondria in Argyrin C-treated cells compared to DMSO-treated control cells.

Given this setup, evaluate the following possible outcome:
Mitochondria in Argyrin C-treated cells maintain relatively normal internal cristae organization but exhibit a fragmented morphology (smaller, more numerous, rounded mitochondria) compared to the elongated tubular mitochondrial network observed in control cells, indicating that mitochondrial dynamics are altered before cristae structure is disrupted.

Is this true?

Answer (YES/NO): NO